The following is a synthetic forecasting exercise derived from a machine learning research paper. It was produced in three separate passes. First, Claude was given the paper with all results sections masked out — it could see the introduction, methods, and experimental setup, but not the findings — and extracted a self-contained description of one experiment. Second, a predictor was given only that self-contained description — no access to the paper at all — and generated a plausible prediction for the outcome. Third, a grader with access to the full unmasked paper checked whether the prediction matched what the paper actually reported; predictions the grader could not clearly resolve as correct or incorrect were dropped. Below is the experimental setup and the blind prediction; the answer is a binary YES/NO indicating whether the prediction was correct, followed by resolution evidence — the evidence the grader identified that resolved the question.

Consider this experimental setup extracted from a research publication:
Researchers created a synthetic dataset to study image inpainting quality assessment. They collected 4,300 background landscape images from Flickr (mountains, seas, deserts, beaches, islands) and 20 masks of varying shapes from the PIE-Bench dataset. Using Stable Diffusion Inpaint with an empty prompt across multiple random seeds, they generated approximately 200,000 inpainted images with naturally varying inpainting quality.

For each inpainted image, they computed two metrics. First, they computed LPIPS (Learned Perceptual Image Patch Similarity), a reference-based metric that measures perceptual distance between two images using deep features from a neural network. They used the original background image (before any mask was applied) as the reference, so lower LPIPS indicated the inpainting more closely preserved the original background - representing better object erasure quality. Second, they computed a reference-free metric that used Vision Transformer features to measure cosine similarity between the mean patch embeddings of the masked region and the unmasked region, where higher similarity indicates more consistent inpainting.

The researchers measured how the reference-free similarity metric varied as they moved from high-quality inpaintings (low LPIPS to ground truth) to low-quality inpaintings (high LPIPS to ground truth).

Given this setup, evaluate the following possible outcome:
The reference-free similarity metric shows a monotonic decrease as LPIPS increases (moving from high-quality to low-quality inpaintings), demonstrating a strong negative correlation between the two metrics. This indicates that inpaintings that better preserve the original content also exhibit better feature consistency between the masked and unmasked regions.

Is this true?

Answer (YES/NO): YES